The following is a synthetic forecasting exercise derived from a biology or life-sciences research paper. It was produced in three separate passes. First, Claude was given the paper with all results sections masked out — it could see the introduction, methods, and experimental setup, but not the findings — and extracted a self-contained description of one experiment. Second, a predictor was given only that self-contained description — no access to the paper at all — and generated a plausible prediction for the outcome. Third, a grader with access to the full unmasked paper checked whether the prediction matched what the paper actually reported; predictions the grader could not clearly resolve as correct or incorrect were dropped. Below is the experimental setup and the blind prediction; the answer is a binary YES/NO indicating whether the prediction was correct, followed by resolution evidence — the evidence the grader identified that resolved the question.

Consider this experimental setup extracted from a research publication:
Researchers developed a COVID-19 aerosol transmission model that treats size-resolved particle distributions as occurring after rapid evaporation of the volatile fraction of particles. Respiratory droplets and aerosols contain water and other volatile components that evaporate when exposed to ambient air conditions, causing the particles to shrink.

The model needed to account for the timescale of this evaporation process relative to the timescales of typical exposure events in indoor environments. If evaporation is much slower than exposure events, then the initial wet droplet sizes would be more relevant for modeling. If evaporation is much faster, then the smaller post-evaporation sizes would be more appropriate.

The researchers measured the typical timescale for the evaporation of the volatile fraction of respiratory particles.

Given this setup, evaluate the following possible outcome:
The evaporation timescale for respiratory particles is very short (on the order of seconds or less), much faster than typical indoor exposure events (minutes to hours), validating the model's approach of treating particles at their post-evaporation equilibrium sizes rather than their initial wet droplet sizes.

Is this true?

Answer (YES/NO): YES